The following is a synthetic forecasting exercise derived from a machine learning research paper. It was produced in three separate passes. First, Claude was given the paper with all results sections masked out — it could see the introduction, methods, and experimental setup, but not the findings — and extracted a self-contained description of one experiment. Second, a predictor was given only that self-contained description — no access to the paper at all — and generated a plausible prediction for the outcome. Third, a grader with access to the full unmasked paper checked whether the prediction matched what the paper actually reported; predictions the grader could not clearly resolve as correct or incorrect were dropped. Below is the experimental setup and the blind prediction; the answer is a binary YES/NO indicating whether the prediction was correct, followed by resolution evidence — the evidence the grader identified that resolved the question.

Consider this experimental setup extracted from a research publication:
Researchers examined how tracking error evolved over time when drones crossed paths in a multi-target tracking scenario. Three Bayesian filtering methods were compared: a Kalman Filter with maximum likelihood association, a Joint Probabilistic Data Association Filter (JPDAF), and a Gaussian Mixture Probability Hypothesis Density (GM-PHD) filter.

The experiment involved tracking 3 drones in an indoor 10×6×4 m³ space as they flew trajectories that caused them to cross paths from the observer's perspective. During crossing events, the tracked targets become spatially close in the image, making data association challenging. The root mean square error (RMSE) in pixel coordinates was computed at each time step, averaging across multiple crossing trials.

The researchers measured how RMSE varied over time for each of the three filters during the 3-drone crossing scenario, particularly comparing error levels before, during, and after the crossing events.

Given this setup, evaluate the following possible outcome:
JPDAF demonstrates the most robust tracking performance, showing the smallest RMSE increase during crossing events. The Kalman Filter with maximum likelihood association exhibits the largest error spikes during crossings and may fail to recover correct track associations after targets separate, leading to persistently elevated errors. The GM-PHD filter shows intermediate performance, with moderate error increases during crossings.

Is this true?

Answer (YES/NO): NO